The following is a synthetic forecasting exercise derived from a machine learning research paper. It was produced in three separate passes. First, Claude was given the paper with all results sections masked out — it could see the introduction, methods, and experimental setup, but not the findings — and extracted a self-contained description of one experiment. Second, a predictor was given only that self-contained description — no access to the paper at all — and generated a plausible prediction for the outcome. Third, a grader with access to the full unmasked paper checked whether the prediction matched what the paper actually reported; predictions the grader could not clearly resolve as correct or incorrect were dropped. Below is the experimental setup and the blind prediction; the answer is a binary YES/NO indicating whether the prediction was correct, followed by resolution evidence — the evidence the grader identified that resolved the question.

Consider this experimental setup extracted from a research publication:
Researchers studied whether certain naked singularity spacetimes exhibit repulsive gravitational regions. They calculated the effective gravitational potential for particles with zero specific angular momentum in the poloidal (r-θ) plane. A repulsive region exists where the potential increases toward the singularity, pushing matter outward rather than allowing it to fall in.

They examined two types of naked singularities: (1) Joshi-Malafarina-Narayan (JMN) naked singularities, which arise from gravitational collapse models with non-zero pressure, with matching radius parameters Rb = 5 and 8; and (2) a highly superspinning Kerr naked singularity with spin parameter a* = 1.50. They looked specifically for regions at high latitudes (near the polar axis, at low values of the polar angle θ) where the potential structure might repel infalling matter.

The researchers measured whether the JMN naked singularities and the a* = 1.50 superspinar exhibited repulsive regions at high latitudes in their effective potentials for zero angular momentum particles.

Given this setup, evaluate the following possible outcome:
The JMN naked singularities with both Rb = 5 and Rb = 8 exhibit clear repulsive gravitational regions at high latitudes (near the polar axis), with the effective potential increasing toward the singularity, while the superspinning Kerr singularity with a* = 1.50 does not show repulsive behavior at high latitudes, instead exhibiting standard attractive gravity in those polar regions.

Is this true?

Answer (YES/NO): NO